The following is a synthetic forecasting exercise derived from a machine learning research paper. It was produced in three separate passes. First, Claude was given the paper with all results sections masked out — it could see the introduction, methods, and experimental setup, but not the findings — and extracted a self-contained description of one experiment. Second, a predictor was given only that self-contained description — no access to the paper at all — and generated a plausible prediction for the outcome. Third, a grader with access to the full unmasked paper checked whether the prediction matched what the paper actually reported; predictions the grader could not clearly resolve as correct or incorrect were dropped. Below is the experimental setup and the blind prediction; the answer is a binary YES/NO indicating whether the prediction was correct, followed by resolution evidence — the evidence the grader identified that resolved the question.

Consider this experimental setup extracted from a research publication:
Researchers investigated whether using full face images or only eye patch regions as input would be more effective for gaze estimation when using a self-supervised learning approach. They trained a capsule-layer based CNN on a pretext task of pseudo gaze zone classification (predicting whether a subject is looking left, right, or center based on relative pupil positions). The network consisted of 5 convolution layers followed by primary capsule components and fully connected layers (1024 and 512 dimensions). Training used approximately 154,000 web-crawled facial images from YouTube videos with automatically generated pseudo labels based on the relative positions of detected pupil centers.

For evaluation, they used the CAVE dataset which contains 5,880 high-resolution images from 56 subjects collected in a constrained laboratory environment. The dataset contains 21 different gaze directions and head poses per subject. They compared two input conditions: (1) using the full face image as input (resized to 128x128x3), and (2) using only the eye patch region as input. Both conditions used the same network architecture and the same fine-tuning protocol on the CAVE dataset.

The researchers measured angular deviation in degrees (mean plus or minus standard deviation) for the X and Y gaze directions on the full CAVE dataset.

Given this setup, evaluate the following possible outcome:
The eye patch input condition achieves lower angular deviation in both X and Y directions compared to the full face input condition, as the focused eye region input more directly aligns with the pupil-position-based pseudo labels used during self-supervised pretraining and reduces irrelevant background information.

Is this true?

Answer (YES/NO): YES